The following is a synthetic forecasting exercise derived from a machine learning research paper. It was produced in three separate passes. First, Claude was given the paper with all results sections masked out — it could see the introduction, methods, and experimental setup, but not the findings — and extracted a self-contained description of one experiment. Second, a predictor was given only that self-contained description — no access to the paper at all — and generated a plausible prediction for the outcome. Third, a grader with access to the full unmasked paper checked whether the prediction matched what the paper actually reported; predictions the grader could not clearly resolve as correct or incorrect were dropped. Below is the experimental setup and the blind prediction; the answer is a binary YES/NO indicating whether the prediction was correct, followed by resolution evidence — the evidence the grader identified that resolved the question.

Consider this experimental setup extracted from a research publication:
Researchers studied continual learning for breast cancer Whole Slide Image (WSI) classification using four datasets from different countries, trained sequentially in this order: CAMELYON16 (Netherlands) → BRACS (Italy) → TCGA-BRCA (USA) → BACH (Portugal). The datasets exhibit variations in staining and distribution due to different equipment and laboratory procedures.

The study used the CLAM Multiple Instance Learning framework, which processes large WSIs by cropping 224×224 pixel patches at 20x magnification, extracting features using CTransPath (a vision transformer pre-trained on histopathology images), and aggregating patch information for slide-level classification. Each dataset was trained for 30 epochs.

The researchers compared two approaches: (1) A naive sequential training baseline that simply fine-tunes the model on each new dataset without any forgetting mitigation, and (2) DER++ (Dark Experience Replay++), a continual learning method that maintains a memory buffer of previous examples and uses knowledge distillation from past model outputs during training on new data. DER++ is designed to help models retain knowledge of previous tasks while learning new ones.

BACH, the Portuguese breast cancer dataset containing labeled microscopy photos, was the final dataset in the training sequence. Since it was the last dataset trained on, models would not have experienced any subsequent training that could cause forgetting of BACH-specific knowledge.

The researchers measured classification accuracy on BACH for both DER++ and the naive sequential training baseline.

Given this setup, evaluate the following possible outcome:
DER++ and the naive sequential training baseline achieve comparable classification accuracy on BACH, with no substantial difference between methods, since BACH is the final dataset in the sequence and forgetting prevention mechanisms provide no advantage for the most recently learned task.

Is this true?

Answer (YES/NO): NO